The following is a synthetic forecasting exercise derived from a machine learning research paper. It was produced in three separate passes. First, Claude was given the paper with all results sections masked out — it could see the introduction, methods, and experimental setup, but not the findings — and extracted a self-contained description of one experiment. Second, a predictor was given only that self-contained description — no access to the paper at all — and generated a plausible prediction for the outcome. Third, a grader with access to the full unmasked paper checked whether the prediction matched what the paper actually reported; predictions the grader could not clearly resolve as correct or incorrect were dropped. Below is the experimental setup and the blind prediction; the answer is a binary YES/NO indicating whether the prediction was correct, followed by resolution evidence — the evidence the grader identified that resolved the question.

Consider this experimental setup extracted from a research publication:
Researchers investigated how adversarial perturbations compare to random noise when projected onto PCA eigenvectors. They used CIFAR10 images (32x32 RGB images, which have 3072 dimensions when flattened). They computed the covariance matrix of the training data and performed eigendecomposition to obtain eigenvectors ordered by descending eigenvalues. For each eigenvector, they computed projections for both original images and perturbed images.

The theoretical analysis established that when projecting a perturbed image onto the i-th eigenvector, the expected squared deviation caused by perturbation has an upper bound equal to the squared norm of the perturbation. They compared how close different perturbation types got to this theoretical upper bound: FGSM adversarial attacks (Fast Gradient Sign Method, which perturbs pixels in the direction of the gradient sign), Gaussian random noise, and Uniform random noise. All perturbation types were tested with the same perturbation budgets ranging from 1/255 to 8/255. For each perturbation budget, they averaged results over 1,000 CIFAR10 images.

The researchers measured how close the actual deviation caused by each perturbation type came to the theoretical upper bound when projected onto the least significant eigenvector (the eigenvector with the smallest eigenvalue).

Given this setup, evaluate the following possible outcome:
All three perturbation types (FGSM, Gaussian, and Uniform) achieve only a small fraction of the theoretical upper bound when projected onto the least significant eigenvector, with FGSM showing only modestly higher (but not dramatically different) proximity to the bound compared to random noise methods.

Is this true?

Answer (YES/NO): NO